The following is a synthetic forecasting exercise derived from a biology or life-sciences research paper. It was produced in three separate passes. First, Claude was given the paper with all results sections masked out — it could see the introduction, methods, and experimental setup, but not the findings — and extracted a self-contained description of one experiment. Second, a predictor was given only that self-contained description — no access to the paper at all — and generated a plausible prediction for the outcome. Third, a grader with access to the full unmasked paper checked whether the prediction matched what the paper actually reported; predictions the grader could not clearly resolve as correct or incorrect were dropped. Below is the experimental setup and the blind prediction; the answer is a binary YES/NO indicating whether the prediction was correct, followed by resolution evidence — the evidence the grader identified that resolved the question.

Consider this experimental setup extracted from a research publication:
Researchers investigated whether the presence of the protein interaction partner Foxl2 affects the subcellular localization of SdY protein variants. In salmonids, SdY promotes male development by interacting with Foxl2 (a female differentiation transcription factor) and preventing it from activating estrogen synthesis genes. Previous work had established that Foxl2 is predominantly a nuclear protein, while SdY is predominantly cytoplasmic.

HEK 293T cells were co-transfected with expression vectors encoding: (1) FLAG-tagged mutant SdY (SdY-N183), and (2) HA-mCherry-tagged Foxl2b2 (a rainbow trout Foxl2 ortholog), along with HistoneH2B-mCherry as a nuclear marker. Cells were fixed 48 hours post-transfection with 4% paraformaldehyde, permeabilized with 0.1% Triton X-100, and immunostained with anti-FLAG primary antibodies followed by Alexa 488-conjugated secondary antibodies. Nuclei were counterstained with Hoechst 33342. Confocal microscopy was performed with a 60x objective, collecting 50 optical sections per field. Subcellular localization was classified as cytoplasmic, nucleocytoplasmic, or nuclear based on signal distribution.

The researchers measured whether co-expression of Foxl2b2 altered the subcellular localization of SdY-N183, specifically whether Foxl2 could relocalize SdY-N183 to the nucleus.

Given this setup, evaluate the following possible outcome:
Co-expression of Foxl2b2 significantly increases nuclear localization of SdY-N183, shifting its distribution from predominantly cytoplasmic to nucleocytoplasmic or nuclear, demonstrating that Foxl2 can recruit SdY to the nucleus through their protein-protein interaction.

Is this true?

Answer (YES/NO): NO